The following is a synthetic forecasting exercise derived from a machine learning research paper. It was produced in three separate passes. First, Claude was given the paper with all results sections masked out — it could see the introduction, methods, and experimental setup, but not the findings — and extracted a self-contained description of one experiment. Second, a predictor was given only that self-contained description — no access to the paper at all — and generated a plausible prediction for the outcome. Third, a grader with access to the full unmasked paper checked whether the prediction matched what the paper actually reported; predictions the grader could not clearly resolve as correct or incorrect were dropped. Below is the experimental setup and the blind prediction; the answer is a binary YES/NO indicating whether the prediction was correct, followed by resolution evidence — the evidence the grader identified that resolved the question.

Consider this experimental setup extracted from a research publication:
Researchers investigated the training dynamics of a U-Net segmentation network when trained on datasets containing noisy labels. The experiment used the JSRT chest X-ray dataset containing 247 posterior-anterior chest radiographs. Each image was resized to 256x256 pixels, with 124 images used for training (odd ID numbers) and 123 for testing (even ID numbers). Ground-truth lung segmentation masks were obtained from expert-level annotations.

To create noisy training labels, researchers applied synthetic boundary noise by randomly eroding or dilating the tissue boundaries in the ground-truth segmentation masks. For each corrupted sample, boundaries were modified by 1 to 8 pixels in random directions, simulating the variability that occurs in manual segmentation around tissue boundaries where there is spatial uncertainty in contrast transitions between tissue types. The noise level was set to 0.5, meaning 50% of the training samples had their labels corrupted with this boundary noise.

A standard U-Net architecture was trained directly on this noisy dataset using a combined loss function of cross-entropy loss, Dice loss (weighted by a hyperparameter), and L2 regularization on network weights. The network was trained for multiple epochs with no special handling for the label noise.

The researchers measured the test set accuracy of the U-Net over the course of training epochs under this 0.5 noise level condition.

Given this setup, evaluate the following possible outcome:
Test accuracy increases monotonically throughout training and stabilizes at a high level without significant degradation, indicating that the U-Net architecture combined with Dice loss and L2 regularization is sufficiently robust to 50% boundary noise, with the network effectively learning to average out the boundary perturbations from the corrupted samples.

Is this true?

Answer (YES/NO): NO